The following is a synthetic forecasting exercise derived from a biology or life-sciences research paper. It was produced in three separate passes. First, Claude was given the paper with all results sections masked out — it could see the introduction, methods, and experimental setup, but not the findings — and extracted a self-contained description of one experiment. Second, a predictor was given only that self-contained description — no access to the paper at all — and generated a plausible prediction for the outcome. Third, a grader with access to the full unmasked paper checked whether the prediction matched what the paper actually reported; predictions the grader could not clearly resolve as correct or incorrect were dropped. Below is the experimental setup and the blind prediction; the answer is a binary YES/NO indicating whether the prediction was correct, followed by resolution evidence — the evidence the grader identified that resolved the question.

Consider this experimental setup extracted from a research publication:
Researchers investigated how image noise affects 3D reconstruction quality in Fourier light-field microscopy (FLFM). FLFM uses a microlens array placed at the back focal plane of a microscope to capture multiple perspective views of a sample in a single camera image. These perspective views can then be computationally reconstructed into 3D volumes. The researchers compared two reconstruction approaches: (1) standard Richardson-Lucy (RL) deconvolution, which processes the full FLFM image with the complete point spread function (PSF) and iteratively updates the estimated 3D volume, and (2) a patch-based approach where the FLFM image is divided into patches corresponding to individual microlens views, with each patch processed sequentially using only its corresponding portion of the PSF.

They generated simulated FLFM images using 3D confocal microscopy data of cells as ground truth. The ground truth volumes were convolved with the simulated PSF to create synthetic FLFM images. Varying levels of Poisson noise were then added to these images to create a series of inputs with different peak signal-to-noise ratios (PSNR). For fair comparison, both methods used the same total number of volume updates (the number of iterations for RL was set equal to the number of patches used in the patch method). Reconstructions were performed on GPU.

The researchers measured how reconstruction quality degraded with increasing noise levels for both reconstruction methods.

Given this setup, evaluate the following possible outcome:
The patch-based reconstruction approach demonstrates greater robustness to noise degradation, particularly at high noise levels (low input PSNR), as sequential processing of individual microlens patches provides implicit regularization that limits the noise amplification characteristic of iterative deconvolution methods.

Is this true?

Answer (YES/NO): NO